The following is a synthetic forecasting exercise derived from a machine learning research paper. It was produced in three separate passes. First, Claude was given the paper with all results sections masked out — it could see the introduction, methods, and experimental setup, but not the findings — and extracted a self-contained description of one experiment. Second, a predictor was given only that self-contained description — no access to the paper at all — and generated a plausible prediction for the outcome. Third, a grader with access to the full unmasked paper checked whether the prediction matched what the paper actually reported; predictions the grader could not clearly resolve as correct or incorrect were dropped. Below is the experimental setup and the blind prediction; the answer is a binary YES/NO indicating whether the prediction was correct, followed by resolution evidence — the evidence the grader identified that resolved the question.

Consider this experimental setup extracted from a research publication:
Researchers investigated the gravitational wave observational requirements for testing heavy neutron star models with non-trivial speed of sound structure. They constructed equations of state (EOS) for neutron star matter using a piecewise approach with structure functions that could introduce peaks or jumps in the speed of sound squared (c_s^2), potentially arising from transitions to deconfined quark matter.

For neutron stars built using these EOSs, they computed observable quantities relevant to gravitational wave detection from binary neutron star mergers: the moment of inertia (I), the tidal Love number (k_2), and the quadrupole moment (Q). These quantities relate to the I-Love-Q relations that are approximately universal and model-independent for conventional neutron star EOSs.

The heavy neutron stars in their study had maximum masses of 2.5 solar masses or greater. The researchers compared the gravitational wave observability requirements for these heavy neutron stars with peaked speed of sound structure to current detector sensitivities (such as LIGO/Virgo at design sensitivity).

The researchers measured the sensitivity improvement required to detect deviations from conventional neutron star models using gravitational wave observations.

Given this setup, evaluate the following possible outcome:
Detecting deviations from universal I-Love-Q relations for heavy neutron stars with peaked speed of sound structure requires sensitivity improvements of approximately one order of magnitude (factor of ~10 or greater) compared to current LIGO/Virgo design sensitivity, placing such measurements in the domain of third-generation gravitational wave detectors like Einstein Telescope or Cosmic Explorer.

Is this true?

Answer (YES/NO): YES